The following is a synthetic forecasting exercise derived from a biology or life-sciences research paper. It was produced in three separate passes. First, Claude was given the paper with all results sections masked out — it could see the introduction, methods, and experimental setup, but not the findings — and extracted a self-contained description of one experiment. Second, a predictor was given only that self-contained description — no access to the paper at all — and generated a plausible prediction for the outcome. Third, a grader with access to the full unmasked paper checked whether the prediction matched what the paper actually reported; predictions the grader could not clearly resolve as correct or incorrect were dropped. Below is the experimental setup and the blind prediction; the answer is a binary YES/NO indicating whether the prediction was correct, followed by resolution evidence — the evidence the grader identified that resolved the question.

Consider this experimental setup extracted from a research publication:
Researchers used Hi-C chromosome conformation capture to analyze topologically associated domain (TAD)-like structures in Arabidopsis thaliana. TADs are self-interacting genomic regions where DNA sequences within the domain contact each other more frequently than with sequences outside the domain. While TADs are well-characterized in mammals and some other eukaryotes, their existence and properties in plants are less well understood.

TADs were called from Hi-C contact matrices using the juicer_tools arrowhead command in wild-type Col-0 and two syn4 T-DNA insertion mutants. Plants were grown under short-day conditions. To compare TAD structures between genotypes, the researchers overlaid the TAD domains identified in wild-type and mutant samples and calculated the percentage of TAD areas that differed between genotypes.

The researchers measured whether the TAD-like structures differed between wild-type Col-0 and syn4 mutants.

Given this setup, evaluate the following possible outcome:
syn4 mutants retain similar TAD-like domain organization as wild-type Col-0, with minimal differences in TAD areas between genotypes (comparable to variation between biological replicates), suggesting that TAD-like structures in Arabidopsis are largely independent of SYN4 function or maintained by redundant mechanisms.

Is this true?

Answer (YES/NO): NO